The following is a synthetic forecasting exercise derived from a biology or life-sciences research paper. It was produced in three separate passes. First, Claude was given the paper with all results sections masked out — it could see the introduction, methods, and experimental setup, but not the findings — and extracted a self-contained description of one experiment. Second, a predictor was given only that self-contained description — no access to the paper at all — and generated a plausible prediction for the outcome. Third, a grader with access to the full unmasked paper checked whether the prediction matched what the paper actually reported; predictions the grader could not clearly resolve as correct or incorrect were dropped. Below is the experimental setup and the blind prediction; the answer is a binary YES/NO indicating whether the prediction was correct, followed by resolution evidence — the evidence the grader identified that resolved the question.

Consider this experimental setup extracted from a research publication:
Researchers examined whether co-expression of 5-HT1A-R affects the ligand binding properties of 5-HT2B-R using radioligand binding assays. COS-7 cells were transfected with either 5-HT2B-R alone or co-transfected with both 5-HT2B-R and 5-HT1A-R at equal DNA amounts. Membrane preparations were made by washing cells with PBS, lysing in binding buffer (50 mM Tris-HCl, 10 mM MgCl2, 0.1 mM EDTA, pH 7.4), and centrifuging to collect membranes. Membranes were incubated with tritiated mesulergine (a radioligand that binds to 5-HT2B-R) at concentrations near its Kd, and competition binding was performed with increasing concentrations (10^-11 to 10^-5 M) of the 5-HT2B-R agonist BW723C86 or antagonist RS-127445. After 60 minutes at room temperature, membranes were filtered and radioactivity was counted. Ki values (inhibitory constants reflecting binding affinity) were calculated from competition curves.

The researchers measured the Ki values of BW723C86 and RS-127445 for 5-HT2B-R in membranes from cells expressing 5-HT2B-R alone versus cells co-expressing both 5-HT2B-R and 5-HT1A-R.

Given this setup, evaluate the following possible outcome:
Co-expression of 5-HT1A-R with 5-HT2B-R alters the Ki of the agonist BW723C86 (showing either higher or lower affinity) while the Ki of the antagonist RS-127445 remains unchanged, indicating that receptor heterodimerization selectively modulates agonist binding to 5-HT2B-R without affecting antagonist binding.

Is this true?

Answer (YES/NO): NO